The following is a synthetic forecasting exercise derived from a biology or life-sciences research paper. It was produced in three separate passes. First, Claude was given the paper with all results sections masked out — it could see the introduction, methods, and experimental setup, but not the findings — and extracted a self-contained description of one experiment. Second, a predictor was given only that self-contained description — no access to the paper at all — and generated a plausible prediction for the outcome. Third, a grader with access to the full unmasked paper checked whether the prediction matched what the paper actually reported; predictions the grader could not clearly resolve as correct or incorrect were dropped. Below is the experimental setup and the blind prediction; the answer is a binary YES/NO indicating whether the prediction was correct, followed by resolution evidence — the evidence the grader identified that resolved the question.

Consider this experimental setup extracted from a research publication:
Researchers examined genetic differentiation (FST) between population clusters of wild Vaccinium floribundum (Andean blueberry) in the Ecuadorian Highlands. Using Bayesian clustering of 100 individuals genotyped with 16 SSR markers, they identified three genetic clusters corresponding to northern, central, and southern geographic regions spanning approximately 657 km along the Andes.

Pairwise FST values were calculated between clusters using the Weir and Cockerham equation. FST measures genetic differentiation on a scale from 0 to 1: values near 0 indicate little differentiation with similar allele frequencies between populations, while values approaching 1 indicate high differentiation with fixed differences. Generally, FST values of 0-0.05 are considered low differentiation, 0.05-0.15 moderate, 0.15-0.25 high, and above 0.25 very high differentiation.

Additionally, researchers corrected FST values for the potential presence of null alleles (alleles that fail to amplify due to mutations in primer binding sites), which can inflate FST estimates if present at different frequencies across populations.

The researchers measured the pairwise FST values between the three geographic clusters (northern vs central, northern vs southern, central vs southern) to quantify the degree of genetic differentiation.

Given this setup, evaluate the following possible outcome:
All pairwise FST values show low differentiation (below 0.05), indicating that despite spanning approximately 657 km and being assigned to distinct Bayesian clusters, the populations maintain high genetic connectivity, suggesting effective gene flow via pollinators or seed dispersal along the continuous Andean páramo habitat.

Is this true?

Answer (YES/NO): NO